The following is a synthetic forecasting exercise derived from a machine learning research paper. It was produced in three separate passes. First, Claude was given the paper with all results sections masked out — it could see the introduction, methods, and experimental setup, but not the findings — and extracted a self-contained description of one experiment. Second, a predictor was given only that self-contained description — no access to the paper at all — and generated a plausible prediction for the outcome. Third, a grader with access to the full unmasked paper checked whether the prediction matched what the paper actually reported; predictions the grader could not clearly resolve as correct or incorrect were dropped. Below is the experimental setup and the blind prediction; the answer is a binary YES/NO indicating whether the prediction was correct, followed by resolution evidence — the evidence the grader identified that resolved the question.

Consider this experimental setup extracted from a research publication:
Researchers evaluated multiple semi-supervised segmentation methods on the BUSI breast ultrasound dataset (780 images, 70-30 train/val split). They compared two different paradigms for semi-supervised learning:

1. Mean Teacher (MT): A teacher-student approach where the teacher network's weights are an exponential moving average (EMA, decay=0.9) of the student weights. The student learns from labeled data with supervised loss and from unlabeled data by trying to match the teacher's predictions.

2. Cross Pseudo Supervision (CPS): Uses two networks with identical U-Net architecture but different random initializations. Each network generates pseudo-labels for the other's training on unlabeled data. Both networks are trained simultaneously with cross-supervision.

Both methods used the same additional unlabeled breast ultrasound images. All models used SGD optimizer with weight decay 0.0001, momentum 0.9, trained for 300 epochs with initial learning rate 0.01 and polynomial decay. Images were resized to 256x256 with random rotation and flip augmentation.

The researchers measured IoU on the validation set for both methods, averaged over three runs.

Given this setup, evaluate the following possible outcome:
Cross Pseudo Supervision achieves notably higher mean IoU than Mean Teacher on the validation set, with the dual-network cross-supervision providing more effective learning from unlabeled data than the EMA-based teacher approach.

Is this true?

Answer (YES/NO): NO